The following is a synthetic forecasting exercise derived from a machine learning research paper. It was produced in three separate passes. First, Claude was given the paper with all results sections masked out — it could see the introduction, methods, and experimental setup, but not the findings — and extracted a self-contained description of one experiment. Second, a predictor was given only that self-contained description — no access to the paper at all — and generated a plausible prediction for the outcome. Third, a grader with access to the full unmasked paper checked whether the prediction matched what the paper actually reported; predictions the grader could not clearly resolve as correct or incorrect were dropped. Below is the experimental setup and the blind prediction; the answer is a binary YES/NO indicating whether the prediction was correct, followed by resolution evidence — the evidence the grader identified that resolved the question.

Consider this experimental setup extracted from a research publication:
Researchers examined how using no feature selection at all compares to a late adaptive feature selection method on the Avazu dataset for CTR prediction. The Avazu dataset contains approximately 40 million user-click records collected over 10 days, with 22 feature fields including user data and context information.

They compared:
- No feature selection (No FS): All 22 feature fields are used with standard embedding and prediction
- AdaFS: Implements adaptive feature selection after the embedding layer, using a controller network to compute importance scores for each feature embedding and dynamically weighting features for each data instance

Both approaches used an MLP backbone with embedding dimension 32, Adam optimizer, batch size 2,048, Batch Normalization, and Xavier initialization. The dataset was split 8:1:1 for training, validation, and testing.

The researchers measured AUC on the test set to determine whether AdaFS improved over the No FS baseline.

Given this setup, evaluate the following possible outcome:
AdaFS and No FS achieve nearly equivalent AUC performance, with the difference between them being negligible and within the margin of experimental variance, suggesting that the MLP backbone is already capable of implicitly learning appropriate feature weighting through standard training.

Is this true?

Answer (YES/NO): NO